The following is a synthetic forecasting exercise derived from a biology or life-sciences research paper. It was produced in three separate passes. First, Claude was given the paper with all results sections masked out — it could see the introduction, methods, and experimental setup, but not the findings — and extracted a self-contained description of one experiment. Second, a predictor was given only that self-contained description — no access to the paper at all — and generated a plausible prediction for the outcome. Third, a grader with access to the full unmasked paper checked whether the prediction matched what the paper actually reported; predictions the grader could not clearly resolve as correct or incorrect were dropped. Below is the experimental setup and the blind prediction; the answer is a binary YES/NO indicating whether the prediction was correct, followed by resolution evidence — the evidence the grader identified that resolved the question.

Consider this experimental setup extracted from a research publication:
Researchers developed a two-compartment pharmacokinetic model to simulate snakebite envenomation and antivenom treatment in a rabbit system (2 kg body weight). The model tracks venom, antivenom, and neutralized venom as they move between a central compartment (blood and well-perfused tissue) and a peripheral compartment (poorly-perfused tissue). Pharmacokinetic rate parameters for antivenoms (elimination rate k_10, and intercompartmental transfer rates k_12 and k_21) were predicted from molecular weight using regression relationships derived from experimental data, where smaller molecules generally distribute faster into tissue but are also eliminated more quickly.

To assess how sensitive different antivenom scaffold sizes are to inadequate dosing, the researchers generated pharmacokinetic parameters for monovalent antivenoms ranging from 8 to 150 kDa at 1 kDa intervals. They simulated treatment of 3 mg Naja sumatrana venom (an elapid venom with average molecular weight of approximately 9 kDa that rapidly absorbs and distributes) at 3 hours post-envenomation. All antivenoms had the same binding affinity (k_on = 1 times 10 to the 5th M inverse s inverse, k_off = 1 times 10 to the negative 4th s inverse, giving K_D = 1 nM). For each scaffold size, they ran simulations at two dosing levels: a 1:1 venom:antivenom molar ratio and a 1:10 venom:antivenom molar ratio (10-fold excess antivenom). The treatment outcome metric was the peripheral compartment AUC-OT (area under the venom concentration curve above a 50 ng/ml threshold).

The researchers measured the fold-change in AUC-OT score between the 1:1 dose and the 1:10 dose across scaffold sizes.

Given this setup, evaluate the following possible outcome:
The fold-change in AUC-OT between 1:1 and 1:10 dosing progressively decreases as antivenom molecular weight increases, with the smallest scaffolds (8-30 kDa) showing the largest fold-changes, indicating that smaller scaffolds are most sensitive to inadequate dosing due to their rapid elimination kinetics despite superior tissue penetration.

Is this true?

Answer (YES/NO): NO